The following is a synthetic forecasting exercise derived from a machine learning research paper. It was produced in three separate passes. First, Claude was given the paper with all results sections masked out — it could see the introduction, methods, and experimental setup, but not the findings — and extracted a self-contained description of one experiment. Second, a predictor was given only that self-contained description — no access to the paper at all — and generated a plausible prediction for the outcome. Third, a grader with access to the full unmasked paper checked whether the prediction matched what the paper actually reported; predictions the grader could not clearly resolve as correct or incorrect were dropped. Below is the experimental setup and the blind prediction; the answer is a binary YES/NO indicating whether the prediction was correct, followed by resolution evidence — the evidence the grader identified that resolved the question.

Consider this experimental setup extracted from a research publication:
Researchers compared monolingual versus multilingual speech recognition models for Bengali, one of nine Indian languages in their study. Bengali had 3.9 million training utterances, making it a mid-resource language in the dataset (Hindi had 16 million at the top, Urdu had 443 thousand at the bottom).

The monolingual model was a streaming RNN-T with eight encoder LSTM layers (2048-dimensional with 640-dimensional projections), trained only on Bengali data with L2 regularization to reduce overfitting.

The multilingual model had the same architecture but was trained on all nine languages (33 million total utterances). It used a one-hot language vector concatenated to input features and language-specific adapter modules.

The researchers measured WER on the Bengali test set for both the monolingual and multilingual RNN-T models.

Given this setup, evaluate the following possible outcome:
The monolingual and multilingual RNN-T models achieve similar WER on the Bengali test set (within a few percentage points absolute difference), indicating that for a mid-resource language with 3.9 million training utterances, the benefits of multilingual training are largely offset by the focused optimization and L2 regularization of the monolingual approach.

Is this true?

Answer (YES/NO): NO